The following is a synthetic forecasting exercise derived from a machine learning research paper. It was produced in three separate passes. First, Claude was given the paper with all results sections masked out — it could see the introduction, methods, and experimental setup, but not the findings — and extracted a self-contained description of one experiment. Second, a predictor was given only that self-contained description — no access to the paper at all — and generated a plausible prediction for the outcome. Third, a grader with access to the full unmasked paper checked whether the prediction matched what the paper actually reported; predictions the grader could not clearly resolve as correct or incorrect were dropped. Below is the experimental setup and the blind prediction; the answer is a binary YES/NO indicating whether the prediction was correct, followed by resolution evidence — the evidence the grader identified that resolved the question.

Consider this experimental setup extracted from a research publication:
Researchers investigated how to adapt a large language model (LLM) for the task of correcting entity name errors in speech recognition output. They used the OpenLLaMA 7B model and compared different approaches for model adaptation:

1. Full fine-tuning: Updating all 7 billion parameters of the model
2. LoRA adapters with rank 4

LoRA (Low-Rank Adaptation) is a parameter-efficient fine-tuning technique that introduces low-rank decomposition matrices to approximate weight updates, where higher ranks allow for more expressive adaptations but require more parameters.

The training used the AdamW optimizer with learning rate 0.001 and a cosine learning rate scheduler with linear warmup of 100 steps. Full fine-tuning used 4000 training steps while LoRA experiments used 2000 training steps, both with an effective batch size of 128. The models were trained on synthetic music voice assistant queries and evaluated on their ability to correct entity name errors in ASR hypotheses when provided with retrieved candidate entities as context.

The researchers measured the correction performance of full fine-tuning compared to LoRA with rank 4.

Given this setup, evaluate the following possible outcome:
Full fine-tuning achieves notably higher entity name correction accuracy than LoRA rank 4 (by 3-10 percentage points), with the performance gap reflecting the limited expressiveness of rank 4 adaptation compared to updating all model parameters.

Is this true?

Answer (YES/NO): NO